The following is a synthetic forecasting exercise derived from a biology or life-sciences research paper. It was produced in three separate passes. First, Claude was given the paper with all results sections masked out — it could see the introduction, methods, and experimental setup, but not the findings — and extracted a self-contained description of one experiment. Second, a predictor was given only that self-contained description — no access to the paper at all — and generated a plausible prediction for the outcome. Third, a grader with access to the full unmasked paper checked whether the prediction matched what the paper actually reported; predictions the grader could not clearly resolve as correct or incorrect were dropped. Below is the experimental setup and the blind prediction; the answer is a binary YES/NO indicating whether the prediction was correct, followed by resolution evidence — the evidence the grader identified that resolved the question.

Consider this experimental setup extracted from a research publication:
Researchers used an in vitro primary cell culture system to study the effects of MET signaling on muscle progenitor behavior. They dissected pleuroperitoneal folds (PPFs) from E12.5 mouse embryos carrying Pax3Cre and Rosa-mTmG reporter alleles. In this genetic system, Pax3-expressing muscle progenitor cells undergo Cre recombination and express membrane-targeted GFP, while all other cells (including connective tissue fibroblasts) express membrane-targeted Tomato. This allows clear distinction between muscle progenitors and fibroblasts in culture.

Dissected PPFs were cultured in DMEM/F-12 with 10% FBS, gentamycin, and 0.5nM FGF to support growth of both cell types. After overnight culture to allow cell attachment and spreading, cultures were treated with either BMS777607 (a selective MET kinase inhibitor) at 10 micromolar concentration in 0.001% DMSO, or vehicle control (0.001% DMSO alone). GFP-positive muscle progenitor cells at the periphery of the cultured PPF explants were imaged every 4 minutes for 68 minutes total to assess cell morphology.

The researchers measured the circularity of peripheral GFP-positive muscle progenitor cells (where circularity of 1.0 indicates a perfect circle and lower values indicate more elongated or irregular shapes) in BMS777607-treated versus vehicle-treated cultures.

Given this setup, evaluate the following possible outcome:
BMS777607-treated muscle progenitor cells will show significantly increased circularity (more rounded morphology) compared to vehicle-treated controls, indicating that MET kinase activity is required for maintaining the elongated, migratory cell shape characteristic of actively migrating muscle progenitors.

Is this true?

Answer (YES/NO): YES